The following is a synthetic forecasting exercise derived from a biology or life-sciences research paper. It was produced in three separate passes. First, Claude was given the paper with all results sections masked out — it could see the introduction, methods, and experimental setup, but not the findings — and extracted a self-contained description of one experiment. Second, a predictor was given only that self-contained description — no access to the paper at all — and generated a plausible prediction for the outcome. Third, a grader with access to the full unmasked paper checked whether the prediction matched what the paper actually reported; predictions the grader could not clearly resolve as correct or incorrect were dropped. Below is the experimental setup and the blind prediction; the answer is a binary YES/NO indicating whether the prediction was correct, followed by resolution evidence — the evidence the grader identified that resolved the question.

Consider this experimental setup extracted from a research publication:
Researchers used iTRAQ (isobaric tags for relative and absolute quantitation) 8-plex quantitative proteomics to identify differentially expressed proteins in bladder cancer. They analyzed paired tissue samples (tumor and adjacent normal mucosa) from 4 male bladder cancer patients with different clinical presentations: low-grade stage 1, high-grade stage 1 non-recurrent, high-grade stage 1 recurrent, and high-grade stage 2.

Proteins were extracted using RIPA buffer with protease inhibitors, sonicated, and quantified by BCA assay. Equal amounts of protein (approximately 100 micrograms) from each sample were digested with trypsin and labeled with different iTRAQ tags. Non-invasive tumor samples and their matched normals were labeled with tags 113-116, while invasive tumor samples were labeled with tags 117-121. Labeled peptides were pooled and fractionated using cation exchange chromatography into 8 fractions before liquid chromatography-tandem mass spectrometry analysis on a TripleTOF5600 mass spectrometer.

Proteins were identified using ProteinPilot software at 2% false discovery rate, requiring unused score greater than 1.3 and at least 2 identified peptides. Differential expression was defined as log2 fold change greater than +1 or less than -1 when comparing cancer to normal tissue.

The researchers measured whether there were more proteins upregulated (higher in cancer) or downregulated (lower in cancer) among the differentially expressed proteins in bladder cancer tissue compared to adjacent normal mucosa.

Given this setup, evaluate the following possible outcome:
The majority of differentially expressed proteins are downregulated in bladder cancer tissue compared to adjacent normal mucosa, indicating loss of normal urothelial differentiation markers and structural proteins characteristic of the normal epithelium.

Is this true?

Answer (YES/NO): YES